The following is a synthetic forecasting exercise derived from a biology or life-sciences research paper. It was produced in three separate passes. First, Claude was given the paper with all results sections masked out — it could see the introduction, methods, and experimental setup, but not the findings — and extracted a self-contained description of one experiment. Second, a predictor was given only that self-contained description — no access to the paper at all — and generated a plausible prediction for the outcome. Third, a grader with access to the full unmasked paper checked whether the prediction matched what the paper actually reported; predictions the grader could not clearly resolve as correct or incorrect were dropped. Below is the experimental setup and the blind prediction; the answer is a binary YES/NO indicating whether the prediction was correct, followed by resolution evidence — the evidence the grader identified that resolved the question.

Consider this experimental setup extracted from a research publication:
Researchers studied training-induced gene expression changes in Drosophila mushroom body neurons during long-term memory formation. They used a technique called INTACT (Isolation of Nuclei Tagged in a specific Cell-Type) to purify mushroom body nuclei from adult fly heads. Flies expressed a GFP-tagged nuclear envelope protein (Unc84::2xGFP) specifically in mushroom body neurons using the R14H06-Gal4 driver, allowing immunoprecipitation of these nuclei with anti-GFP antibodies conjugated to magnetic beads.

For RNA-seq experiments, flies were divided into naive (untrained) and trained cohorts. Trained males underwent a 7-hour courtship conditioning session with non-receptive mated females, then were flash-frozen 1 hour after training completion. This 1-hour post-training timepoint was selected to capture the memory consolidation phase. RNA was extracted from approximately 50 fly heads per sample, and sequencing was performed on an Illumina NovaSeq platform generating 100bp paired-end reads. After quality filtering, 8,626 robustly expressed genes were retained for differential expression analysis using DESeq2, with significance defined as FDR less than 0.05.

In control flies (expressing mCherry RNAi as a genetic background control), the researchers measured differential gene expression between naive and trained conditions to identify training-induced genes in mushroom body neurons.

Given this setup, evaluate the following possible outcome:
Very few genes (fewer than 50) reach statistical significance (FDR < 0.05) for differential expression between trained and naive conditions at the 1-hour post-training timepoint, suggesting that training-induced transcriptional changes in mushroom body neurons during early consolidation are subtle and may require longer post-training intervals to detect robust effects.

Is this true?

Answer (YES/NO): NO